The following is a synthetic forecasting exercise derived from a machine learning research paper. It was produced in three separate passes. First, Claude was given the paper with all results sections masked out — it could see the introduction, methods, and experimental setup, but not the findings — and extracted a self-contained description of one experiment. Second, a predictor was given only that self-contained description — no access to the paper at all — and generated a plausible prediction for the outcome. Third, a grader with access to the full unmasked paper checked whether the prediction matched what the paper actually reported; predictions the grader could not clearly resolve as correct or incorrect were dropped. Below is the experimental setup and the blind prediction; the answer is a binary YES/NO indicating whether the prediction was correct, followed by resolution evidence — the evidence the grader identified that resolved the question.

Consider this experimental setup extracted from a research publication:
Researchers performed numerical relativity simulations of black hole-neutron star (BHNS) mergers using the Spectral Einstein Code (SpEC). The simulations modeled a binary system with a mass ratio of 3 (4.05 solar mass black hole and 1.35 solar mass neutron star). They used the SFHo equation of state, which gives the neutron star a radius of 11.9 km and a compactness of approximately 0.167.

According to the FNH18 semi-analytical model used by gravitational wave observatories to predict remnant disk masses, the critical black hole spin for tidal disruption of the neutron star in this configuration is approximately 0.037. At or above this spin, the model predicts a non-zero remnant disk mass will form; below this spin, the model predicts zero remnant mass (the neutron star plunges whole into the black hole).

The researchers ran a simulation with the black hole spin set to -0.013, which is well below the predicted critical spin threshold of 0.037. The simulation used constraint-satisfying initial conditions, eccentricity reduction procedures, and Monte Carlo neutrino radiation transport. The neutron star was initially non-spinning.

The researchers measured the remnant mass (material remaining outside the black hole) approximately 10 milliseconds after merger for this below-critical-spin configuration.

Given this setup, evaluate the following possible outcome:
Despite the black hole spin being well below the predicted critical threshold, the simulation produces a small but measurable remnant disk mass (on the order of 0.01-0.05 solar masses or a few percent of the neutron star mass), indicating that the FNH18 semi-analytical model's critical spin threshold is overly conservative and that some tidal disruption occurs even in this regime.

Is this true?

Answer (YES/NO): NO